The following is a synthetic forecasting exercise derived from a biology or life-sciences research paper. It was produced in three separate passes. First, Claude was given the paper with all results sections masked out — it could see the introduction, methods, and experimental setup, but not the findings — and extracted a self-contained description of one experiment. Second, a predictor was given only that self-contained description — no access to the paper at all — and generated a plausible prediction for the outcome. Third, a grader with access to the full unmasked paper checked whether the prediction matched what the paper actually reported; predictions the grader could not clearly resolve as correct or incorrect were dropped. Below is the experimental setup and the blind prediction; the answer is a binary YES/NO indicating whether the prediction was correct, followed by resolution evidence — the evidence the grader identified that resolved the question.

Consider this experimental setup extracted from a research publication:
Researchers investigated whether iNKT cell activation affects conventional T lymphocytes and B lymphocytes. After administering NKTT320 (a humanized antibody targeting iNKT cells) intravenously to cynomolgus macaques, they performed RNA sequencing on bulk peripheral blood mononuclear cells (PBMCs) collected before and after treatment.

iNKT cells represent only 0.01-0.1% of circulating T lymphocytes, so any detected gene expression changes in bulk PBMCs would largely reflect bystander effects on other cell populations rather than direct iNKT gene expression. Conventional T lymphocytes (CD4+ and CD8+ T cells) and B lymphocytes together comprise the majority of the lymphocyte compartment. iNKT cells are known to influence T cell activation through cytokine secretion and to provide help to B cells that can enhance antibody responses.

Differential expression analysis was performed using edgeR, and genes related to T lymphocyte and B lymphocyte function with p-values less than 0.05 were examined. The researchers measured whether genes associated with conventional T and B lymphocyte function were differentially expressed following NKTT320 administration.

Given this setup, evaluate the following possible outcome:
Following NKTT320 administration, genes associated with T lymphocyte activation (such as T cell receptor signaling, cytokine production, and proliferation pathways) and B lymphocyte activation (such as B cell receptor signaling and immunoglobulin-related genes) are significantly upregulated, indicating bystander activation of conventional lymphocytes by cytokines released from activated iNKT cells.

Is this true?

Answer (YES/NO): NO